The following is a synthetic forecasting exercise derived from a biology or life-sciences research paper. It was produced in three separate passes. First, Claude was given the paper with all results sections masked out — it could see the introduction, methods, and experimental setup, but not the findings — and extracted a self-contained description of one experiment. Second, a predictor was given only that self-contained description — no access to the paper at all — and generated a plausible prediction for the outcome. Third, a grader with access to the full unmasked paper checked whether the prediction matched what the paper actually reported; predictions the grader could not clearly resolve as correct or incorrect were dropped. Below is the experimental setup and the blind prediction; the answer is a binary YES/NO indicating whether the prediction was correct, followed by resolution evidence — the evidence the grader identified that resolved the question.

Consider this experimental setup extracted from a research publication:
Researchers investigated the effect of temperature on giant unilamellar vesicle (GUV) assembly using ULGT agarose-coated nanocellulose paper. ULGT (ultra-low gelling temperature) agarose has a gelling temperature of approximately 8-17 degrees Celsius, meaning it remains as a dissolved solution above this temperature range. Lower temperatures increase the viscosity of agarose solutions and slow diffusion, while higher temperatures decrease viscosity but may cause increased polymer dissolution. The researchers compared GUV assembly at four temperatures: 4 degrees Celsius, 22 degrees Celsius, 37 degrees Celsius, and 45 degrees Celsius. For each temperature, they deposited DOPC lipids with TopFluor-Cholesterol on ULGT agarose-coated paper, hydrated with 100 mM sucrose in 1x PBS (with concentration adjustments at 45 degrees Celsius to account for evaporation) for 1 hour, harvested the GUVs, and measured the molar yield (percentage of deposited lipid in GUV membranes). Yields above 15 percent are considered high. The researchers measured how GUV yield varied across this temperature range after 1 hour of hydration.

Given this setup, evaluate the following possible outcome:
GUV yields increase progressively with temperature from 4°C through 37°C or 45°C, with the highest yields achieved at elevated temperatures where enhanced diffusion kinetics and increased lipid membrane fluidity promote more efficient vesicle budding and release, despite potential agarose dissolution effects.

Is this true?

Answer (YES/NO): NO